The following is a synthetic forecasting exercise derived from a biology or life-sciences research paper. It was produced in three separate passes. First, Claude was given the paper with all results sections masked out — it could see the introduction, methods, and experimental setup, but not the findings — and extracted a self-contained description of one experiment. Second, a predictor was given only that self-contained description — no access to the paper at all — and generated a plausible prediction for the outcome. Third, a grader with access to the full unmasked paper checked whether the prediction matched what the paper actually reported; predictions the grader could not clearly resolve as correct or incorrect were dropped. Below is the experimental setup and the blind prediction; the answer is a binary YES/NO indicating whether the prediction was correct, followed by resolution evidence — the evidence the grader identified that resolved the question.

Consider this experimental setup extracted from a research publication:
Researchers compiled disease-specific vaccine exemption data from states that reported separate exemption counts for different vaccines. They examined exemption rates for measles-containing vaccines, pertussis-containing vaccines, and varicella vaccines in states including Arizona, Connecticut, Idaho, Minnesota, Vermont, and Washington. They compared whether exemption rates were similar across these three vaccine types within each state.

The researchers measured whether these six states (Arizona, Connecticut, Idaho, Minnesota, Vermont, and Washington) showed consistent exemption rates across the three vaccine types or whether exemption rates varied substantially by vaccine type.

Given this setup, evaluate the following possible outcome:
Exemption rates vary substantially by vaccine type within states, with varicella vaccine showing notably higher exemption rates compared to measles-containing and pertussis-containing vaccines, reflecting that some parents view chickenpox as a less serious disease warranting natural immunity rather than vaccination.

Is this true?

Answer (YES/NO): NO